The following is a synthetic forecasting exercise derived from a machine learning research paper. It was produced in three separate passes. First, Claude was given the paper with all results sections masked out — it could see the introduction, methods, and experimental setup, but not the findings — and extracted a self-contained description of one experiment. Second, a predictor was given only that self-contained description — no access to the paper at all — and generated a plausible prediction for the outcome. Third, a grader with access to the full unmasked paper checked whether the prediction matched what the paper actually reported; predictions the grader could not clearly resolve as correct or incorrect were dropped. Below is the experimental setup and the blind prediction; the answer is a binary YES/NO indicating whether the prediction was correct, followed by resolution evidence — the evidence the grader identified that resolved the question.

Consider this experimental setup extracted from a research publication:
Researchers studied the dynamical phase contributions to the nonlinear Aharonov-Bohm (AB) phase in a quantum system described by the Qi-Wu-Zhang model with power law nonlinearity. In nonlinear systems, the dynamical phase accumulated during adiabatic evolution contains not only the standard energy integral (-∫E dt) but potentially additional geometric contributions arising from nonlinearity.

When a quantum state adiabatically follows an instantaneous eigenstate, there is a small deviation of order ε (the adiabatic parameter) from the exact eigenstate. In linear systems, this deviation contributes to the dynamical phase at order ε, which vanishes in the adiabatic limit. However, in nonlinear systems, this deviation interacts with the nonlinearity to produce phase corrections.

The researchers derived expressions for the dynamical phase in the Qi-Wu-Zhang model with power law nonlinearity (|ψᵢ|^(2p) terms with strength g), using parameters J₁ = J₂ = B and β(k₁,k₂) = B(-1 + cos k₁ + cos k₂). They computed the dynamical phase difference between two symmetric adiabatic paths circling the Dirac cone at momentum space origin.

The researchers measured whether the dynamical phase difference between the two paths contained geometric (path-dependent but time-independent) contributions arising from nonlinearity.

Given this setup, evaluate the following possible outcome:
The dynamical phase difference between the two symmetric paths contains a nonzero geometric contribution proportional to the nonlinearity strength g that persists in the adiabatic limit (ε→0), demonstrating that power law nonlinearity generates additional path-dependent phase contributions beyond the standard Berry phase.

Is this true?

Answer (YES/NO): NO